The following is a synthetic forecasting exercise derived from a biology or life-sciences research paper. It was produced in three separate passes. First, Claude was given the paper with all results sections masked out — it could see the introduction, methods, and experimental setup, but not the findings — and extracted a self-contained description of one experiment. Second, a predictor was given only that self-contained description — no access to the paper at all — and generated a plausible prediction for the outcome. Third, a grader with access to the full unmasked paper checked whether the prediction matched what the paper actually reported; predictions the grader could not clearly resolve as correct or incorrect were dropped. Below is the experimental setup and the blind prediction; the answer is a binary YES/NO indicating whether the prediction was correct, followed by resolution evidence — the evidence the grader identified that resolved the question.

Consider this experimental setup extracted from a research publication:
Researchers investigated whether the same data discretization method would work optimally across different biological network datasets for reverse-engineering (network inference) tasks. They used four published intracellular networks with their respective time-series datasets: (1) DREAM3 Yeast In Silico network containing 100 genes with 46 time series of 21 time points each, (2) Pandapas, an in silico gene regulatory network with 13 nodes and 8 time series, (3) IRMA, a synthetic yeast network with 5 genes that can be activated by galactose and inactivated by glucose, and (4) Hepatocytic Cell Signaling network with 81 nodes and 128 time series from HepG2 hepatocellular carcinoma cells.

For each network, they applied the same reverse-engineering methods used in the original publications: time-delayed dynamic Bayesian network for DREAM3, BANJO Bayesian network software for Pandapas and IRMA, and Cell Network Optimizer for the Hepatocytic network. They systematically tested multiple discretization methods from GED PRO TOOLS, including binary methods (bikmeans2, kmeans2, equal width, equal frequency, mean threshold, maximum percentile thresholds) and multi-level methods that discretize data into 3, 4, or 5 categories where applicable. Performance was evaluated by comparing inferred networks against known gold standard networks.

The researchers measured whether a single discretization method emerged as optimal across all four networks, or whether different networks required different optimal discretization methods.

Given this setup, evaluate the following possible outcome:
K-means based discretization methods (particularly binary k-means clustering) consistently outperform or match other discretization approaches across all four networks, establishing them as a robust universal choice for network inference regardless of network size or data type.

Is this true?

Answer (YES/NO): NO